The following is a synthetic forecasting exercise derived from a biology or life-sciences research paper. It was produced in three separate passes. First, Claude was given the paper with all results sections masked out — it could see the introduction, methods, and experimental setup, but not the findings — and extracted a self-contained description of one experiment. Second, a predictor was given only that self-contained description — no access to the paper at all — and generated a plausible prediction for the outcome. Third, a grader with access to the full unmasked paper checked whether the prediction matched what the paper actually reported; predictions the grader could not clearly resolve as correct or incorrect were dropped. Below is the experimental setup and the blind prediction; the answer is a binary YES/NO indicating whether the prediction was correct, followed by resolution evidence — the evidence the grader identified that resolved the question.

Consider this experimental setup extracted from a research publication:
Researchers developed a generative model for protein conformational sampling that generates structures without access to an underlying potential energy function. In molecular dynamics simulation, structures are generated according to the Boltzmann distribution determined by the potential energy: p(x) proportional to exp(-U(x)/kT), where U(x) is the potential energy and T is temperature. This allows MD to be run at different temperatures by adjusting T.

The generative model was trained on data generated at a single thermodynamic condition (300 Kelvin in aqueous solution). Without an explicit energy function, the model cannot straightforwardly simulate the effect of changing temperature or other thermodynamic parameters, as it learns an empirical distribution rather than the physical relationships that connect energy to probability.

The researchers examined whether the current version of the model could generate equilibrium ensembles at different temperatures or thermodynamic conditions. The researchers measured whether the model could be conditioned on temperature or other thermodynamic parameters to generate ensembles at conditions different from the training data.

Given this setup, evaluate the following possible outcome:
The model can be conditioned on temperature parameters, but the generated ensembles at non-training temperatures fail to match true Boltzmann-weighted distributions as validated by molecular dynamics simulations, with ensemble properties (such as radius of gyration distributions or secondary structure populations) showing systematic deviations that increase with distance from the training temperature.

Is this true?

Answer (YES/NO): NO